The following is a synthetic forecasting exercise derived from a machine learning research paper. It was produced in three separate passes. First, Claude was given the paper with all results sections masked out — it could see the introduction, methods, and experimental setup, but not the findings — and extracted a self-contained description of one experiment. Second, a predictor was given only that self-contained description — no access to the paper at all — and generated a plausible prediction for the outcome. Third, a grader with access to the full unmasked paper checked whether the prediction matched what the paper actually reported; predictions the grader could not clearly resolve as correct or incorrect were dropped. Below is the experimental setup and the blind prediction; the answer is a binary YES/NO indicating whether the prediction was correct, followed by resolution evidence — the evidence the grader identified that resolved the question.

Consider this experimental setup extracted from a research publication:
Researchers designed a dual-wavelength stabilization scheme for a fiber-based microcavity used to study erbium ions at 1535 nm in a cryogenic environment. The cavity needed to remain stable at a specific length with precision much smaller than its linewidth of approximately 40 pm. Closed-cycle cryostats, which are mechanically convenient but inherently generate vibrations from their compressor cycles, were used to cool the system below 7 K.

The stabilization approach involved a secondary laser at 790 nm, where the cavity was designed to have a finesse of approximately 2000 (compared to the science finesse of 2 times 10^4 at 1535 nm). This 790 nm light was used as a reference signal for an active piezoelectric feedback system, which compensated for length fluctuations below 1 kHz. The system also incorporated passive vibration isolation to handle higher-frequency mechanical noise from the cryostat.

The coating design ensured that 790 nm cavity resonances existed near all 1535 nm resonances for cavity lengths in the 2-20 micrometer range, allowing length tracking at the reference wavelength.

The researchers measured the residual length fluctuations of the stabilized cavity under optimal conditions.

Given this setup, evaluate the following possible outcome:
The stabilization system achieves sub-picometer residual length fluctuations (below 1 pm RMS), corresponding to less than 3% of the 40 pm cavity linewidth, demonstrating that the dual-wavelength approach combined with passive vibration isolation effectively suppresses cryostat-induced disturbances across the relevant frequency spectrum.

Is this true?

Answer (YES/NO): NO